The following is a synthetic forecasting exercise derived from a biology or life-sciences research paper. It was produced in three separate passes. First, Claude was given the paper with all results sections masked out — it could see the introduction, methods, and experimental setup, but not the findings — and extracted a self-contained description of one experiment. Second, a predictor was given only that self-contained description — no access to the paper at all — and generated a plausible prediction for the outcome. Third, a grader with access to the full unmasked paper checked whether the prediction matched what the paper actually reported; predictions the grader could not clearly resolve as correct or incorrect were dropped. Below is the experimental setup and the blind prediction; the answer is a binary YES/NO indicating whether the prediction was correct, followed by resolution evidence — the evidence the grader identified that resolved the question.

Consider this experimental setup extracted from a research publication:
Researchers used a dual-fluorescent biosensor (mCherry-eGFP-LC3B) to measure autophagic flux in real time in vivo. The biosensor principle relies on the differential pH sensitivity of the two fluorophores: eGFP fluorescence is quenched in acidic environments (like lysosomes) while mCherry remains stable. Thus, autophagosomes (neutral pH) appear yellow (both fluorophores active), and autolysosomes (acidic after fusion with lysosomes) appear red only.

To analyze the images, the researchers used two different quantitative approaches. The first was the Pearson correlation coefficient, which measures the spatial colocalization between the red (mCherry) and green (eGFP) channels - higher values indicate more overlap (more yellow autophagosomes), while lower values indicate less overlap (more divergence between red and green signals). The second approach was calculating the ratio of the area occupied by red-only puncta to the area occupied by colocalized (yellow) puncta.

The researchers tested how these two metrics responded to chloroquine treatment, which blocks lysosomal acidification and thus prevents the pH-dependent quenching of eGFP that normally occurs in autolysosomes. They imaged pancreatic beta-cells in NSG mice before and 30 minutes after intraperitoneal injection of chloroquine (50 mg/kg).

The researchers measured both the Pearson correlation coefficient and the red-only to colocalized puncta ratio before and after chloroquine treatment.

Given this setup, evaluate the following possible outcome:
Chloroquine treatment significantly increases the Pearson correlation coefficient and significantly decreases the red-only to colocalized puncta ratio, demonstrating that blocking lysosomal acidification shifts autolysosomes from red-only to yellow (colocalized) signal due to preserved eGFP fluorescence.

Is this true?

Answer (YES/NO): YES